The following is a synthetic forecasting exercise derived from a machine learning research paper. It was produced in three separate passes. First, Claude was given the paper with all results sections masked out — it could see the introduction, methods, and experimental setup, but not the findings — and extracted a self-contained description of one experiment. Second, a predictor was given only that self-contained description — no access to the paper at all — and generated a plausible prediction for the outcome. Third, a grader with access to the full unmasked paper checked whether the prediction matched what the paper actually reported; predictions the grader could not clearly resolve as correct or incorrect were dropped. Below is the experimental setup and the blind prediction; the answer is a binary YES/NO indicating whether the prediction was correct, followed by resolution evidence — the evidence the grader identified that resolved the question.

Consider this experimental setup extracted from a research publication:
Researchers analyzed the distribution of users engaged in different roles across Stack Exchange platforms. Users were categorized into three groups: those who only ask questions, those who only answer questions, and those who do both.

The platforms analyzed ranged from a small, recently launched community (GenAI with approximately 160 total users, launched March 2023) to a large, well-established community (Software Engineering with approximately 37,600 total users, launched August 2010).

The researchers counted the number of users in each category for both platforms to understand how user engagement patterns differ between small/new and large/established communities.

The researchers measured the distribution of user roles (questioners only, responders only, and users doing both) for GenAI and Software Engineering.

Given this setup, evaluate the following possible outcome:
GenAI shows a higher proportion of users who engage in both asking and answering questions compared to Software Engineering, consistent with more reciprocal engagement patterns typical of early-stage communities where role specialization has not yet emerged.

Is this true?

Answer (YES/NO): YES